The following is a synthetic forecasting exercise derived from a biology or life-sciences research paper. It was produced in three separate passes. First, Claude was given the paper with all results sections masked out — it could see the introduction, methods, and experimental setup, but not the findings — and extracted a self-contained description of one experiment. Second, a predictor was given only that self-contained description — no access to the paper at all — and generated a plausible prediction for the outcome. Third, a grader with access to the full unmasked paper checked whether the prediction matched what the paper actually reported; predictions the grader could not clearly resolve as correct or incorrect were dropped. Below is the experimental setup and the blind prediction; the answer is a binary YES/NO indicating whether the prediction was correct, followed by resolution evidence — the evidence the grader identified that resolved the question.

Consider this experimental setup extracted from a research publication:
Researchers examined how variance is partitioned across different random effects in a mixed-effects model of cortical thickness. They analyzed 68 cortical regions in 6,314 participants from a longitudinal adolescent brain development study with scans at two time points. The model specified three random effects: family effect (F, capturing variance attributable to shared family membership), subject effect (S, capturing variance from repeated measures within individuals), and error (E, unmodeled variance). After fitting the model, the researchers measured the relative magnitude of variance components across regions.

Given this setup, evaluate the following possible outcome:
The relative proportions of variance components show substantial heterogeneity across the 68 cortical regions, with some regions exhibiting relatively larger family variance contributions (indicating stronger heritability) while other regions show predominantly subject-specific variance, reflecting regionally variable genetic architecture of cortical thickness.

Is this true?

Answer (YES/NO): NO